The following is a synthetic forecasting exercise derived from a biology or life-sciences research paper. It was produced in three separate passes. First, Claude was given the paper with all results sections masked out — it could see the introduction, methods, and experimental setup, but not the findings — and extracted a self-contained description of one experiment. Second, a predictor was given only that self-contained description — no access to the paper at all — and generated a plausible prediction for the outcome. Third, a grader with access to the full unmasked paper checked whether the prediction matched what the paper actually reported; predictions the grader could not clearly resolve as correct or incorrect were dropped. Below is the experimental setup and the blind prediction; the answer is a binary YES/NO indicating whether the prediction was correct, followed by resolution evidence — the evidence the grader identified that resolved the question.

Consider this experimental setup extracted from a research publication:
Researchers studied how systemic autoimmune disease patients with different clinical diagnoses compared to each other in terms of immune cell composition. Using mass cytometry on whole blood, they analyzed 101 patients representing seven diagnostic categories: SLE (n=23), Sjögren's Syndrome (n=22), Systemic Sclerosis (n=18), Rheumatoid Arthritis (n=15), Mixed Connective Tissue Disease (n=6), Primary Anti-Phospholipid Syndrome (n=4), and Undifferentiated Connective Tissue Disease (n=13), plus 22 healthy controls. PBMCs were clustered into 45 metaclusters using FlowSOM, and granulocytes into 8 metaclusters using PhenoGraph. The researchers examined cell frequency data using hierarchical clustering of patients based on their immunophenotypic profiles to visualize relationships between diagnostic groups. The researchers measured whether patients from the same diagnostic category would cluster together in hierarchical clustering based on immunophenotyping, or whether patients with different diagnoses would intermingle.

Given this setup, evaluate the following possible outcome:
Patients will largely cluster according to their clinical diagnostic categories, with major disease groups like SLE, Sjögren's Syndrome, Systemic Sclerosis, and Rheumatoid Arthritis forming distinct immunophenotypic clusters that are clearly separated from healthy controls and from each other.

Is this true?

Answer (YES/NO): NO